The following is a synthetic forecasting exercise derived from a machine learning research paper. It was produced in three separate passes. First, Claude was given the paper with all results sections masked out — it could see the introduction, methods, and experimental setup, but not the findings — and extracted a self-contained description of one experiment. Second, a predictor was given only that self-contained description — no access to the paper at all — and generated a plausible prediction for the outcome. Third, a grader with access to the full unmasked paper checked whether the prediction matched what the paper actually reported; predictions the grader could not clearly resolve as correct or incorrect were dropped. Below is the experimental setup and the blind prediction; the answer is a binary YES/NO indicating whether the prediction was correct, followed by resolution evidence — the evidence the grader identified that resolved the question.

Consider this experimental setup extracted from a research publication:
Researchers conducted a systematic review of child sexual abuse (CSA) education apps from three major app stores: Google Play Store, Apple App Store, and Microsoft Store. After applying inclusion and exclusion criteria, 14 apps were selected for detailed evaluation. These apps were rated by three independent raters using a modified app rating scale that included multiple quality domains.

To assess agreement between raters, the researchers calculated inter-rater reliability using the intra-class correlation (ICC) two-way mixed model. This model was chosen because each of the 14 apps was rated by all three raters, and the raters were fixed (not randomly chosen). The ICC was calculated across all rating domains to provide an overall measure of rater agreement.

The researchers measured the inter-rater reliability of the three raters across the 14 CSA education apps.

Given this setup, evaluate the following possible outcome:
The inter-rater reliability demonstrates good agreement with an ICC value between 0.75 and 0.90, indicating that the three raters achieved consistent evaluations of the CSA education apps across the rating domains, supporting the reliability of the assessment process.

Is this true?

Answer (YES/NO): NO